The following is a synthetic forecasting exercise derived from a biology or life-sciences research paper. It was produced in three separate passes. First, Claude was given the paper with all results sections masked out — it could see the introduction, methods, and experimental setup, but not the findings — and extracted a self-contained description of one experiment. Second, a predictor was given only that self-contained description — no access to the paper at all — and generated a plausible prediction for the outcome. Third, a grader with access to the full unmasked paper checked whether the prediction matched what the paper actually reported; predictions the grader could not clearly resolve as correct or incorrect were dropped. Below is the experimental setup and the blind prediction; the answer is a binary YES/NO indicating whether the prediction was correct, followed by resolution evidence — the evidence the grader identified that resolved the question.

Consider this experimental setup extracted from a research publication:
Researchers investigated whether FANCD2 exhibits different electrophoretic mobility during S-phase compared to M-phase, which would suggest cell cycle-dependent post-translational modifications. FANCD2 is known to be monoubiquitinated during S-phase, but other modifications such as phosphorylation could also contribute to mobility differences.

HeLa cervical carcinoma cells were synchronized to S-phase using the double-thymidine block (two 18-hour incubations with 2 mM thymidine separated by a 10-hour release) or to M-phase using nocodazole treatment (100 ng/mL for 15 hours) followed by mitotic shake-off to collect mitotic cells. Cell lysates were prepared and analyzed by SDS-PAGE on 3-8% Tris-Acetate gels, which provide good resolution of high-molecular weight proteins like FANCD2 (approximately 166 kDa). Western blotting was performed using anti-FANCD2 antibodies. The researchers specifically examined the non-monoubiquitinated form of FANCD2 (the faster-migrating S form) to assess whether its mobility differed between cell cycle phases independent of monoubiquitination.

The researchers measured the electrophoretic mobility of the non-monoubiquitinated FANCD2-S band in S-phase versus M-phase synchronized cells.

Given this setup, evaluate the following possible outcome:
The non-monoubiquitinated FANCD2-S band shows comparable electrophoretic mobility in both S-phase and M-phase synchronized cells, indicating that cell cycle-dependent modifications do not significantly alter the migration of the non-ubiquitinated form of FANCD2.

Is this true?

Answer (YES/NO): NO